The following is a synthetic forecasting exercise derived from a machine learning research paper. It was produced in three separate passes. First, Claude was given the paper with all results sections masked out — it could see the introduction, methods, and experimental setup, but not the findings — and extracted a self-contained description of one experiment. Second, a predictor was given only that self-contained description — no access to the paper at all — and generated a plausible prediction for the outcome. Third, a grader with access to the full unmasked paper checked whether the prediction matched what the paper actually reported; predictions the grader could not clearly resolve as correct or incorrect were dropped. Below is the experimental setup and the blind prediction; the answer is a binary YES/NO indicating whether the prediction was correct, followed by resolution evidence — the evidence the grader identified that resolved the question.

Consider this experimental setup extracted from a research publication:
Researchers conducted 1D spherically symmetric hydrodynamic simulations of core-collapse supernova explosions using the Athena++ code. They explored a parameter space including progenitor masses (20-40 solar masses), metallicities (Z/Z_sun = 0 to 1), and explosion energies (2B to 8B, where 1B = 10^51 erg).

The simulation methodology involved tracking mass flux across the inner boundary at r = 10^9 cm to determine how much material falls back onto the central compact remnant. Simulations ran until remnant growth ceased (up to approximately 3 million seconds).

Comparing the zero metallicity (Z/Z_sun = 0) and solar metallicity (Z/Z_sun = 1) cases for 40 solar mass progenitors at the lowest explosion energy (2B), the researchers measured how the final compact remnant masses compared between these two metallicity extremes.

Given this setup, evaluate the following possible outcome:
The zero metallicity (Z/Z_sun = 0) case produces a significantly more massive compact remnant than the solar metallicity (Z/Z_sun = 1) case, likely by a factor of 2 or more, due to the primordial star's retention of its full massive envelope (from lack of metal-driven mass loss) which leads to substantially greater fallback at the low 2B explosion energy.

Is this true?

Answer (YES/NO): YES